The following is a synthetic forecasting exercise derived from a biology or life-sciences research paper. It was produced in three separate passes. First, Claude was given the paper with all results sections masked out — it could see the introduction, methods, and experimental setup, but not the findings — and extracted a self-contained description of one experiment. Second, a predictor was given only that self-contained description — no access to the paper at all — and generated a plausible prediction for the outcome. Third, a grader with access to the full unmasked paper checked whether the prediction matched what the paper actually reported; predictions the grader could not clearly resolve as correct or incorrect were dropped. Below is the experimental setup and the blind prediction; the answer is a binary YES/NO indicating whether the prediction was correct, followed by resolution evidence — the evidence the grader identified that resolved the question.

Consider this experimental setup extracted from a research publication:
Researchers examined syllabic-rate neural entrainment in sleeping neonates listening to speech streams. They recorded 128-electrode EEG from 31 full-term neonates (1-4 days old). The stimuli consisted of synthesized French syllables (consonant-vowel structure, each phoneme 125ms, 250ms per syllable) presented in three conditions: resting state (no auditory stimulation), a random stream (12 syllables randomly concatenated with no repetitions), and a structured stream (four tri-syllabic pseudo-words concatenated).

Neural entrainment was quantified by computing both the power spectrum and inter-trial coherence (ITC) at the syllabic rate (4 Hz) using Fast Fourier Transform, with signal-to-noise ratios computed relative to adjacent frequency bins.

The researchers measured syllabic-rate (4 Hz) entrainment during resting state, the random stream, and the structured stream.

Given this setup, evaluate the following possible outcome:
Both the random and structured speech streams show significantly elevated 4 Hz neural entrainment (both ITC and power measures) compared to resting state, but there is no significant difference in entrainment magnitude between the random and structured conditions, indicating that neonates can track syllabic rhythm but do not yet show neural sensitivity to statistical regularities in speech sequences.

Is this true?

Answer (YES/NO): NO